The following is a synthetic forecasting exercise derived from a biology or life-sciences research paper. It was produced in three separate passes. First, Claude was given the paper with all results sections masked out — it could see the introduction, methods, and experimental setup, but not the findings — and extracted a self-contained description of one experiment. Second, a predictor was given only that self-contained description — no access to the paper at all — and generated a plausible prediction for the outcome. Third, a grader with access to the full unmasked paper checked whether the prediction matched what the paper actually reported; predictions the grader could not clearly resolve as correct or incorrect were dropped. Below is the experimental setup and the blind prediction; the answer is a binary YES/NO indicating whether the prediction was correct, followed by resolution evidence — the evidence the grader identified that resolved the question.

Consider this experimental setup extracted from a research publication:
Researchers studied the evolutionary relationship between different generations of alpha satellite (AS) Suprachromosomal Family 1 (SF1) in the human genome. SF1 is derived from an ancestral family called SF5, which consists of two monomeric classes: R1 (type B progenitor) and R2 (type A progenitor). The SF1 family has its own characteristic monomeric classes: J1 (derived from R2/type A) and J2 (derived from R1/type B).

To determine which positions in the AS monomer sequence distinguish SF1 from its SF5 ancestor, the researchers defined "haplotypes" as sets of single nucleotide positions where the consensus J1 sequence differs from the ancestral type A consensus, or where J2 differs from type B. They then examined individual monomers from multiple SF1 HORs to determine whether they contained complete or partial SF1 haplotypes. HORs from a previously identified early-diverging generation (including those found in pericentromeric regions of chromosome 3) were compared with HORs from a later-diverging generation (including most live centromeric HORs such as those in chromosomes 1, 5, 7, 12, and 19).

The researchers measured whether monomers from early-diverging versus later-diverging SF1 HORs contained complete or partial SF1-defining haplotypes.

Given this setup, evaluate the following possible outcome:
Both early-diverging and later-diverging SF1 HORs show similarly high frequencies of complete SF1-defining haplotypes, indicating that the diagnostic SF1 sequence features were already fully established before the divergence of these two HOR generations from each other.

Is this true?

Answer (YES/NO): NO